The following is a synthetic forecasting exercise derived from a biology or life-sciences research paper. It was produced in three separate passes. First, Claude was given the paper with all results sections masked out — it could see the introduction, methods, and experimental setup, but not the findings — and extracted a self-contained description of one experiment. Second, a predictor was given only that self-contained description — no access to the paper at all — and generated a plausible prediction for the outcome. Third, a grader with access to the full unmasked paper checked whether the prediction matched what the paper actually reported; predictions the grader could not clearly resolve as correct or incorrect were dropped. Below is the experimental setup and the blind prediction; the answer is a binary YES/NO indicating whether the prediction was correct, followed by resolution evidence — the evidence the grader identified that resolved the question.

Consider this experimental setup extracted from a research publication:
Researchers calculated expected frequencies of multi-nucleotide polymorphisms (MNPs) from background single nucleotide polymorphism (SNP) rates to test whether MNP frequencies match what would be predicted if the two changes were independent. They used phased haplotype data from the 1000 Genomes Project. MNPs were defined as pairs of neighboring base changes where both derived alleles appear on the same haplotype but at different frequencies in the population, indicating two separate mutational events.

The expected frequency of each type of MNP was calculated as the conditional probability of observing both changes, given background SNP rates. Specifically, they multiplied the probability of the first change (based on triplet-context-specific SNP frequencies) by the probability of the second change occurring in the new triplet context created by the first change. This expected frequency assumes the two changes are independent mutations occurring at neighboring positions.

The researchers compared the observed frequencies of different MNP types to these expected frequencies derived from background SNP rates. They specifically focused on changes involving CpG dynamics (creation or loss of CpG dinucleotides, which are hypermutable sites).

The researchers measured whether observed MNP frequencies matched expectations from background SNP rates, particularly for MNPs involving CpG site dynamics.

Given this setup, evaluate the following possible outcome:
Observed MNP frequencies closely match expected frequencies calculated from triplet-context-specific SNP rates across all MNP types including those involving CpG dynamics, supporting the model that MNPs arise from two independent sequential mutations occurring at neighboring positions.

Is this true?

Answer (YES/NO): NO